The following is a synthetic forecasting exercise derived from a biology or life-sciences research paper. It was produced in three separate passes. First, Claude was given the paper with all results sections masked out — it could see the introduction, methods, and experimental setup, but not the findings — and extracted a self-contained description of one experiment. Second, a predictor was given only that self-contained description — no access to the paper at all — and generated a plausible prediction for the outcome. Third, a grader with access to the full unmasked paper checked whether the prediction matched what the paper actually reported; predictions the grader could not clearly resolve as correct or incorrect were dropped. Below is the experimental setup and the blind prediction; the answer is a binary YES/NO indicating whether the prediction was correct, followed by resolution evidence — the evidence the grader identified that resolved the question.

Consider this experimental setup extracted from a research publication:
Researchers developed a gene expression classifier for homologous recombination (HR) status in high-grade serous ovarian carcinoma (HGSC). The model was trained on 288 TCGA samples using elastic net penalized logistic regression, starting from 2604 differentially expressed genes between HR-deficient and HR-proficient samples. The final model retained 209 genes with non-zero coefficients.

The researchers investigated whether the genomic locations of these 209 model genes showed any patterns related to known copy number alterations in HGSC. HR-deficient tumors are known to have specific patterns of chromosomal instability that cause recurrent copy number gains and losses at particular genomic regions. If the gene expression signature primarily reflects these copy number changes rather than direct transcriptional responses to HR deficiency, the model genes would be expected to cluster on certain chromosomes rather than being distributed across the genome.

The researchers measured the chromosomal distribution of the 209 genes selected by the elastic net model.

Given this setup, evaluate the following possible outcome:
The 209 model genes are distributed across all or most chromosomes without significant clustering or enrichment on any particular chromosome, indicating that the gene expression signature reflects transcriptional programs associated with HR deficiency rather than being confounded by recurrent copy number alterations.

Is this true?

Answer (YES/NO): NO